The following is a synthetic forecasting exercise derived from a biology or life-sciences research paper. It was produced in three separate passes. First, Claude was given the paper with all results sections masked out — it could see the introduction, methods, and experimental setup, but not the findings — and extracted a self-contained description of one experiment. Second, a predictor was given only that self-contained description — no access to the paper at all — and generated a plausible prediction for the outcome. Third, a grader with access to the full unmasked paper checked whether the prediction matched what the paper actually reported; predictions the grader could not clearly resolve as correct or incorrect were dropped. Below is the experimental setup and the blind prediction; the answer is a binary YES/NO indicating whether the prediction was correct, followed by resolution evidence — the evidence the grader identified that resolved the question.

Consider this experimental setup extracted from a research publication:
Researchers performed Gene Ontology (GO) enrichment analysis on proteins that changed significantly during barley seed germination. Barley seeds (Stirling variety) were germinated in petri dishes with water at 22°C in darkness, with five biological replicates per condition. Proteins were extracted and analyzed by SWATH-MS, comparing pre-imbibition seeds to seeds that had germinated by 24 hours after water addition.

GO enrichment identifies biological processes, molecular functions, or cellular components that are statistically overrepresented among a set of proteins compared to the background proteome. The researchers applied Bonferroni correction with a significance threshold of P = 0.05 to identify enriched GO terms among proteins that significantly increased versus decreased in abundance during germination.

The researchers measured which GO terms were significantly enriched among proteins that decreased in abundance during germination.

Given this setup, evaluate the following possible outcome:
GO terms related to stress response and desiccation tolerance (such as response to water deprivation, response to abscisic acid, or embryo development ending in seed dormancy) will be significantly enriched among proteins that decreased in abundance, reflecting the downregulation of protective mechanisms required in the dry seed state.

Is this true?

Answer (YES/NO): NO